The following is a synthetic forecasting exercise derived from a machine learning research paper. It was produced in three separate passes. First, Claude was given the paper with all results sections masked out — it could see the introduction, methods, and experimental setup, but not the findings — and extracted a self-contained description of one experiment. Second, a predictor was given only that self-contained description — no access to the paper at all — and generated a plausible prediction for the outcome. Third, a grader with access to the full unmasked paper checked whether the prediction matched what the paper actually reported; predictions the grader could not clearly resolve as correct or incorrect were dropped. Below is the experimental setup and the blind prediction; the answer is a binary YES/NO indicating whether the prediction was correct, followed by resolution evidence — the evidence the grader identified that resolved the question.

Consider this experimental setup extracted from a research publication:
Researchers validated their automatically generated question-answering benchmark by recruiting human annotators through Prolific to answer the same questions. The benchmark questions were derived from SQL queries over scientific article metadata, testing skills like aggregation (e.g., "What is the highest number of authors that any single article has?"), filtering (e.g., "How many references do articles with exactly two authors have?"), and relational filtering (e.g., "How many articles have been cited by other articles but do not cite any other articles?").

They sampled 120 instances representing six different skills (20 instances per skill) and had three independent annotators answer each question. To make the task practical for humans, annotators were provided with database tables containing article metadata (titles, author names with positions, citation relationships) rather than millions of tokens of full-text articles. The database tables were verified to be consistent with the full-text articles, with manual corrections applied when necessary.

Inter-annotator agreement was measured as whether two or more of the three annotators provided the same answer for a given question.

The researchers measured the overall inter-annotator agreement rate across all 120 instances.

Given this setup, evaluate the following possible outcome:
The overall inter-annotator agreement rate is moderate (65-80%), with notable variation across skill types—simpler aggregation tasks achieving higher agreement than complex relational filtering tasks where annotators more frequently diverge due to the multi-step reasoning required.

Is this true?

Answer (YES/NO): NO